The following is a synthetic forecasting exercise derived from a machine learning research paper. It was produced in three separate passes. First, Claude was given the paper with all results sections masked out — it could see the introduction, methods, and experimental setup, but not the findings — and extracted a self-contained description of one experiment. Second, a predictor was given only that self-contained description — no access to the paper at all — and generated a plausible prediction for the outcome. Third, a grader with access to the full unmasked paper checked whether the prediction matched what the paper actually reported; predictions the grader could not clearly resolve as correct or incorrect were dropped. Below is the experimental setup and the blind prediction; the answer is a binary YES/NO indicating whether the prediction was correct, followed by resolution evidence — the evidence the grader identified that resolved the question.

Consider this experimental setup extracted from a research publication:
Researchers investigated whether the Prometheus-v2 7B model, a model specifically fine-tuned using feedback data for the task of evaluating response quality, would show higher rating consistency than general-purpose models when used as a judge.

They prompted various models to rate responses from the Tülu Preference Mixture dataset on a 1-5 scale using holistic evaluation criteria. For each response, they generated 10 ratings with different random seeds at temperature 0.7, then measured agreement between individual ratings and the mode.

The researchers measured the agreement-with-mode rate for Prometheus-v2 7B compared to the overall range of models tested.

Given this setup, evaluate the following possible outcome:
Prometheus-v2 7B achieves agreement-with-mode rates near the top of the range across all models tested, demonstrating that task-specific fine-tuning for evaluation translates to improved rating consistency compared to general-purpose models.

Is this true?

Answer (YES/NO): NO